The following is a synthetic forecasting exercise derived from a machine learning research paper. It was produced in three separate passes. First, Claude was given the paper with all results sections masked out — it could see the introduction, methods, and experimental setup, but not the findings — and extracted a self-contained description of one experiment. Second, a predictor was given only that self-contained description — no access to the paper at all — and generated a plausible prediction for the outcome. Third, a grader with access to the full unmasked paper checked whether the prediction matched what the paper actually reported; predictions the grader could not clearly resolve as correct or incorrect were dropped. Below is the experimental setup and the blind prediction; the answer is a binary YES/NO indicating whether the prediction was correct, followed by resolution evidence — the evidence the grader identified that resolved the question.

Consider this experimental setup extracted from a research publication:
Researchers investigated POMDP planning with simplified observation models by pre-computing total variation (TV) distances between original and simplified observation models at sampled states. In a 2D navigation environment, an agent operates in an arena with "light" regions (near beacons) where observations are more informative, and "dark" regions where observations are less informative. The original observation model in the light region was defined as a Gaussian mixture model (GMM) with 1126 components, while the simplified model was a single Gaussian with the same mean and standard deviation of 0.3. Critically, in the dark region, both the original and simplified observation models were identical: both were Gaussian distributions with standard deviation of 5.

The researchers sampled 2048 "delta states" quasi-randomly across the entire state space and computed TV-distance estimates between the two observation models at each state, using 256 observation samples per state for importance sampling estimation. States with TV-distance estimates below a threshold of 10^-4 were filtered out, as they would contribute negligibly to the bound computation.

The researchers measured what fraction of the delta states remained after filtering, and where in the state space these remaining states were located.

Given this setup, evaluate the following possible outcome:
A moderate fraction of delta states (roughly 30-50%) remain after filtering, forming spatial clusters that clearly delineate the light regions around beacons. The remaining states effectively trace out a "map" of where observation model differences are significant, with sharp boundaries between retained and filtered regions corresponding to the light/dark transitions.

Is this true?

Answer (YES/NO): NO